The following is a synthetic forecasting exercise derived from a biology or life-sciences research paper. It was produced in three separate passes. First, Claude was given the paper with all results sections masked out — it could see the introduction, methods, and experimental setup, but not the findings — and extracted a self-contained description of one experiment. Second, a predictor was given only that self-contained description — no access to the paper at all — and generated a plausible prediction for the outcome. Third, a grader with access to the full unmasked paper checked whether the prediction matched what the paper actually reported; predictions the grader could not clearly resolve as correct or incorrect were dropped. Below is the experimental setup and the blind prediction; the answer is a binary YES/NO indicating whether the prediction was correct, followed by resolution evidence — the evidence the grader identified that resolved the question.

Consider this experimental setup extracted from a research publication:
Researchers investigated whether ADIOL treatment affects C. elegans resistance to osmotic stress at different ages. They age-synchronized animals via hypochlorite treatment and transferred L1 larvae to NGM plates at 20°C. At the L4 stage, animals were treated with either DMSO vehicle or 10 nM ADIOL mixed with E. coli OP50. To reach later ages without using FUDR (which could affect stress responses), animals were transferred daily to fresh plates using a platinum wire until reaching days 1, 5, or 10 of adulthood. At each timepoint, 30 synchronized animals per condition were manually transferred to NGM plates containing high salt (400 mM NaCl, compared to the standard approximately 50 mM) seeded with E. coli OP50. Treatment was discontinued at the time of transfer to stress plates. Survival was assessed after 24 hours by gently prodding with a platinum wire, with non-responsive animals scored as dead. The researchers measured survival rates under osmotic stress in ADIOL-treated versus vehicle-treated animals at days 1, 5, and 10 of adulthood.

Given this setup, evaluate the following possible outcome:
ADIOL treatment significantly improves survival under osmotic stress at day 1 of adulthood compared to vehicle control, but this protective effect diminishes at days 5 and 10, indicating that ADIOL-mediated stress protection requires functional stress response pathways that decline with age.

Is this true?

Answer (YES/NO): NO